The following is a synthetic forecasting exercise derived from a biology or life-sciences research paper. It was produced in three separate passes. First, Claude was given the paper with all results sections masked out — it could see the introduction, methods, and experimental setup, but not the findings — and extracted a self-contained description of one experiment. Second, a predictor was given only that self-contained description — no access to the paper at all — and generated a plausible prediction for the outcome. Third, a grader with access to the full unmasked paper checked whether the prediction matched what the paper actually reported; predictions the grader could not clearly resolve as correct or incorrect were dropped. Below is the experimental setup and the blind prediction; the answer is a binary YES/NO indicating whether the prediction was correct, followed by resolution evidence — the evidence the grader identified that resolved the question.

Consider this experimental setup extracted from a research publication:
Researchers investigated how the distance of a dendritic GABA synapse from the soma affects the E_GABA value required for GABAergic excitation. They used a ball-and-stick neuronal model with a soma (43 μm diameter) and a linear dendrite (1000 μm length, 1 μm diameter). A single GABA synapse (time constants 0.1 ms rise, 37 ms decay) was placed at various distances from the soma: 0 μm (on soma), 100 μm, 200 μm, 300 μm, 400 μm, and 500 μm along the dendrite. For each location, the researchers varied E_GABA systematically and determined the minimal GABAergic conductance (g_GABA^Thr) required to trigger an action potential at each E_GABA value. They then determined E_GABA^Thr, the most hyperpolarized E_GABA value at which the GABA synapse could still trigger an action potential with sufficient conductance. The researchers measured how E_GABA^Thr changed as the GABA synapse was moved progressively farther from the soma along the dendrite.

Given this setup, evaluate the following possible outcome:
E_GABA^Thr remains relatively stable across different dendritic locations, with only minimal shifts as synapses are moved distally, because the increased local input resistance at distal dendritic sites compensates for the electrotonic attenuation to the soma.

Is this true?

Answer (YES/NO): NO